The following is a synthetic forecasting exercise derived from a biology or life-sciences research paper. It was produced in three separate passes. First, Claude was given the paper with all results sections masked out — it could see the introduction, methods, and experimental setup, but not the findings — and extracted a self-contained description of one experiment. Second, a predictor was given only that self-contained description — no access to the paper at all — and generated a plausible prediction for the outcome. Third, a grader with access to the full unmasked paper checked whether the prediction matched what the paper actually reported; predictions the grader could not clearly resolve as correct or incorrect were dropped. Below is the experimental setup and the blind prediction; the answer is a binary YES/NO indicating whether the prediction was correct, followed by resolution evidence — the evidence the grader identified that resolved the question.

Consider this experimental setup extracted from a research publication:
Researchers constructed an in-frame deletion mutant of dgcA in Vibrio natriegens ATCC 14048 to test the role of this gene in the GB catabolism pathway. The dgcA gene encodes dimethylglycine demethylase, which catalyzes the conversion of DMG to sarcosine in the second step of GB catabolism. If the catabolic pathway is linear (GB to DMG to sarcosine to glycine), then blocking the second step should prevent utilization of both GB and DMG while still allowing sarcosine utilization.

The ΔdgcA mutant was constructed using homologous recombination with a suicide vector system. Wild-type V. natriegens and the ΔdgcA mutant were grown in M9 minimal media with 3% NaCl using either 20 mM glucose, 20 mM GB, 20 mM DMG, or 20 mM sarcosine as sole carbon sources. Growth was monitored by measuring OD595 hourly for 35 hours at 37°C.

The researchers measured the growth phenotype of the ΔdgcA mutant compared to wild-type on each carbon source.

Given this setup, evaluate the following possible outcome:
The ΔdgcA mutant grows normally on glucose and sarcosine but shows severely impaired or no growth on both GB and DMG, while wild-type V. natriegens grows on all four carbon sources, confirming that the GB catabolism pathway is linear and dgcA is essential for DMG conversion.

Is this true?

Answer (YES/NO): NO